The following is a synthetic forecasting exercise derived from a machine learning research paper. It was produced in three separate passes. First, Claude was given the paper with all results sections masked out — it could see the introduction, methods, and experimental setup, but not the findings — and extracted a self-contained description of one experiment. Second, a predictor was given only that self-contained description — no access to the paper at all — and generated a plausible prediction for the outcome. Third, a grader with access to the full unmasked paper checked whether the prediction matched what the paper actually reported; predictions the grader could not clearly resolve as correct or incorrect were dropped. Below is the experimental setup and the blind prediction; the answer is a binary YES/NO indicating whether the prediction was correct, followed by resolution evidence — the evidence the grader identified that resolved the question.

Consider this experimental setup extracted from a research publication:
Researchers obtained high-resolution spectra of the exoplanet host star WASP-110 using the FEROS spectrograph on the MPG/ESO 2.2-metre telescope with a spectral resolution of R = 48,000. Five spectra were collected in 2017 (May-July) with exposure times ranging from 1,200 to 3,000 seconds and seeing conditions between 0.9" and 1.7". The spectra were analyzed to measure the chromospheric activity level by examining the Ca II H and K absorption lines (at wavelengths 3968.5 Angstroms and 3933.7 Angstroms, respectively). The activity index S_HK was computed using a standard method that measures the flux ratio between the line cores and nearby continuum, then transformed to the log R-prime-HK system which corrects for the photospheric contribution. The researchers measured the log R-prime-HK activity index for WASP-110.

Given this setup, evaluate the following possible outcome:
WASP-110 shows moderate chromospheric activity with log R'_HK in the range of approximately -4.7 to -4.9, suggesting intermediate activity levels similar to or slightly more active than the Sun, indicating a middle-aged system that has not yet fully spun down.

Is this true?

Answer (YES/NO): YES